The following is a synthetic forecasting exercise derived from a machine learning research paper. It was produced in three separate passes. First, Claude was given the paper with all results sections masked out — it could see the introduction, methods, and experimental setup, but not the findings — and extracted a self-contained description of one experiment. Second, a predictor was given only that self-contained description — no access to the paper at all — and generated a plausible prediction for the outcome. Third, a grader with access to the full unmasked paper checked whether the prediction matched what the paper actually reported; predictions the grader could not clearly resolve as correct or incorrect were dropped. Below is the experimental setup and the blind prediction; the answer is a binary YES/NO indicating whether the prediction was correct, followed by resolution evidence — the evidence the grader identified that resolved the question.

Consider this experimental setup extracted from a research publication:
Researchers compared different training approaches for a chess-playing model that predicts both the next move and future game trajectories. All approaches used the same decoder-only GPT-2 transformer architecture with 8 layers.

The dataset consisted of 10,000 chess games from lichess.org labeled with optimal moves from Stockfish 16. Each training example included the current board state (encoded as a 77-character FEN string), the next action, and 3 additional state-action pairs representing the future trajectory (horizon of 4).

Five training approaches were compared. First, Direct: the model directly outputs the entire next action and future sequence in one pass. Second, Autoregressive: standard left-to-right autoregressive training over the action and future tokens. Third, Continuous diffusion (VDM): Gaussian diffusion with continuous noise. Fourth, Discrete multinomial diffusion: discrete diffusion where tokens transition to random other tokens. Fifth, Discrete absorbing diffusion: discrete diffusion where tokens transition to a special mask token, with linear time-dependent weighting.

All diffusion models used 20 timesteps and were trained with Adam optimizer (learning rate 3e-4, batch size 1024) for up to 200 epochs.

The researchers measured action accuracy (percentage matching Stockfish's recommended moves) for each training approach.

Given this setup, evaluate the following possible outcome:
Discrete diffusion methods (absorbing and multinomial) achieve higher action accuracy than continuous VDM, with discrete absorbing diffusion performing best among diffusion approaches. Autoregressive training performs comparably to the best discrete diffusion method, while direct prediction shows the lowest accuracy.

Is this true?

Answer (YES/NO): NO